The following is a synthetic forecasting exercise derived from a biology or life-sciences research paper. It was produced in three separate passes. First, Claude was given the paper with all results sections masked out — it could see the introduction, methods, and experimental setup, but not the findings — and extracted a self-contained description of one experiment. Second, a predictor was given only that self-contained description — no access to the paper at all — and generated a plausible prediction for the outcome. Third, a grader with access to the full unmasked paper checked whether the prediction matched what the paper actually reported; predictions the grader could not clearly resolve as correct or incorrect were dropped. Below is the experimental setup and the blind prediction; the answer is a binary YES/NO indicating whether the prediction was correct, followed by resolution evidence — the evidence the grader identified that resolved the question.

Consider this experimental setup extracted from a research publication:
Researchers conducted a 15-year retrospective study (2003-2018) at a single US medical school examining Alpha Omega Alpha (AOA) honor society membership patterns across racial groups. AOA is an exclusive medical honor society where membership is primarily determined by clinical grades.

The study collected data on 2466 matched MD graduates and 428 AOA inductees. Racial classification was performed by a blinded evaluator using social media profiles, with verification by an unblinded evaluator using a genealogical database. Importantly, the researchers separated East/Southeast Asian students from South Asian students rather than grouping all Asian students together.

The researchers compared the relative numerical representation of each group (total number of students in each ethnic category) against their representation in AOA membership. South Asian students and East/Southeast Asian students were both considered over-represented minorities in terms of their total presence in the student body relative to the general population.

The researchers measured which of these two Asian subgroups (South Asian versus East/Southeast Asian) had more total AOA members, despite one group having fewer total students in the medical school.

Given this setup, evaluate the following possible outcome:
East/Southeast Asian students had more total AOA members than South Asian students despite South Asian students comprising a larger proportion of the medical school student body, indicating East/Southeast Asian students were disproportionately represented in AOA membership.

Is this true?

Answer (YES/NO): NO